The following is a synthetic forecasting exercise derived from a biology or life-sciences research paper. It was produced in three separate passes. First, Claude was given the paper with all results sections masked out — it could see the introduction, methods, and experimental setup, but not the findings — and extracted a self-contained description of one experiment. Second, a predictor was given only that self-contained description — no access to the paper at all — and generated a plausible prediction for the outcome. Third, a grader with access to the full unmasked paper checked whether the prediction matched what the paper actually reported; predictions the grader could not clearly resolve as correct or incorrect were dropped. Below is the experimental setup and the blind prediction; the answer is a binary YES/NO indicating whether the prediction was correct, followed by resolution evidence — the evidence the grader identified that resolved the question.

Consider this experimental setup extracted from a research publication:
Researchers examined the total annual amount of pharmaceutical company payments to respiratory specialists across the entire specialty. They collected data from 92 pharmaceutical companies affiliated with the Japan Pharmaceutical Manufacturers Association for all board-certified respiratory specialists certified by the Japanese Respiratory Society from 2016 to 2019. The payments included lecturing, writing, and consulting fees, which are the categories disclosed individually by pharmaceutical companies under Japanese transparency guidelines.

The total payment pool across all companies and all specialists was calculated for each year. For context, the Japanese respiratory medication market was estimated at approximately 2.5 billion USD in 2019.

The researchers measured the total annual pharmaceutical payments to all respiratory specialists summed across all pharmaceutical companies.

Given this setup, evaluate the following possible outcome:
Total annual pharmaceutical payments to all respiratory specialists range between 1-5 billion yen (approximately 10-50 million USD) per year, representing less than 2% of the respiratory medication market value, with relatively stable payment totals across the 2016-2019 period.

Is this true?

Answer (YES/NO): NO